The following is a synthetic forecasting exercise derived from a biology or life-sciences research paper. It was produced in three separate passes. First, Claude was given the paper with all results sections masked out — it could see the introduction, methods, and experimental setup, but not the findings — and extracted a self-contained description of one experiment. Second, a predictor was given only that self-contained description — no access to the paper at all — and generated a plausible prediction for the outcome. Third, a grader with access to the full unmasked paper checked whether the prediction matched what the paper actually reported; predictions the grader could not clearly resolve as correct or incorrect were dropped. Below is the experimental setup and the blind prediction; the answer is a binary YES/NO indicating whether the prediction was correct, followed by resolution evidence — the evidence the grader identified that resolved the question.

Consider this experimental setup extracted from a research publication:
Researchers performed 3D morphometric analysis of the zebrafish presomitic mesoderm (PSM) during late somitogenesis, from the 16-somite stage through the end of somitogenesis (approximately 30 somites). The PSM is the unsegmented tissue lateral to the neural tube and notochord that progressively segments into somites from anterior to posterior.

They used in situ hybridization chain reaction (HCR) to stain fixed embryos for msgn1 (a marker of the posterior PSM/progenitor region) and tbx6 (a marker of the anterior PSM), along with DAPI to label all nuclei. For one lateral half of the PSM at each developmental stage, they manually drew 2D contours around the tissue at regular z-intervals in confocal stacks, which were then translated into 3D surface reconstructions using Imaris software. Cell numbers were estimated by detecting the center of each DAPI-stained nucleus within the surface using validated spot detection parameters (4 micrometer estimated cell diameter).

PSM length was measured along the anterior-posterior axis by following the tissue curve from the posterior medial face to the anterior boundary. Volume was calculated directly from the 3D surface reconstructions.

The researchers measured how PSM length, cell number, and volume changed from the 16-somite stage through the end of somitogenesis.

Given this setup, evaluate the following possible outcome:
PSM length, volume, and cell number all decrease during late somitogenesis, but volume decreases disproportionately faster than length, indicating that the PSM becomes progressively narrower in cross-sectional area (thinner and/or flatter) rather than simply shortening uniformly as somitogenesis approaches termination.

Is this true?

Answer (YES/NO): YES